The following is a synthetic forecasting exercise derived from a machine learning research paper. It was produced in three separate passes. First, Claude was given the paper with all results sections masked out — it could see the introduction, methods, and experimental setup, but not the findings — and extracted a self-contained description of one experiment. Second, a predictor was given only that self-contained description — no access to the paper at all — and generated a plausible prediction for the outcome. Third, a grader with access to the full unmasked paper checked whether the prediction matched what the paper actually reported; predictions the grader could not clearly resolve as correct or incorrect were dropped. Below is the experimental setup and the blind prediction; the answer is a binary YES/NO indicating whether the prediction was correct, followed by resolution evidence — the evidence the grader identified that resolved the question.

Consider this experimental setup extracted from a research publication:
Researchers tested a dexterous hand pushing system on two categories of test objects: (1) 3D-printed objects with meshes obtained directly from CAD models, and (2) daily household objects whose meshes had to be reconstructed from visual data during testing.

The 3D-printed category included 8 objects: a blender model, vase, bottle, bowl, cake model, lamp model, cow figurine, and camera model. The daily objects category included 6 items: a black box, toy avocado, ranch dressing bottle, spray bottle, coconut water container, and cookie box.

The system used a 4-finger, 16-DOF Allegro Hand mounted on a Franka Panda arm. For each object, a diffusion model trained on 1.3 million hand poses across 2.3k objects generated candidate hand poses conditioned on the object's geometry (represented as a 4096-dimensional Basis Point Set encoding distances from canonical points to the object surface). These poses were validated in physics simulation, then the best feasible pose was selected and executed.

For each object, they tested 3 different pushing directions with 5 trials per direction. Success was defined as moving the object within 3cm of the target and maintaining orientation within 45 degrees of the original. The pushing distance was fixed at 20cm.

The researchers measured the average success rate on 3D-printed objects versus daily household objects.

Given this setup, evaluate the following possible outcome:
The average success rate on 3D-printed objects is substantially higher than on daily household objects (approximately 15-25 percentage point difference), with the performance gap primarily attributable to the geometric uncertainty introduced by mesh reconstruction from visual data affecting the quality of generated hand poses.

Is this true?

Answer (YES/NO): NO